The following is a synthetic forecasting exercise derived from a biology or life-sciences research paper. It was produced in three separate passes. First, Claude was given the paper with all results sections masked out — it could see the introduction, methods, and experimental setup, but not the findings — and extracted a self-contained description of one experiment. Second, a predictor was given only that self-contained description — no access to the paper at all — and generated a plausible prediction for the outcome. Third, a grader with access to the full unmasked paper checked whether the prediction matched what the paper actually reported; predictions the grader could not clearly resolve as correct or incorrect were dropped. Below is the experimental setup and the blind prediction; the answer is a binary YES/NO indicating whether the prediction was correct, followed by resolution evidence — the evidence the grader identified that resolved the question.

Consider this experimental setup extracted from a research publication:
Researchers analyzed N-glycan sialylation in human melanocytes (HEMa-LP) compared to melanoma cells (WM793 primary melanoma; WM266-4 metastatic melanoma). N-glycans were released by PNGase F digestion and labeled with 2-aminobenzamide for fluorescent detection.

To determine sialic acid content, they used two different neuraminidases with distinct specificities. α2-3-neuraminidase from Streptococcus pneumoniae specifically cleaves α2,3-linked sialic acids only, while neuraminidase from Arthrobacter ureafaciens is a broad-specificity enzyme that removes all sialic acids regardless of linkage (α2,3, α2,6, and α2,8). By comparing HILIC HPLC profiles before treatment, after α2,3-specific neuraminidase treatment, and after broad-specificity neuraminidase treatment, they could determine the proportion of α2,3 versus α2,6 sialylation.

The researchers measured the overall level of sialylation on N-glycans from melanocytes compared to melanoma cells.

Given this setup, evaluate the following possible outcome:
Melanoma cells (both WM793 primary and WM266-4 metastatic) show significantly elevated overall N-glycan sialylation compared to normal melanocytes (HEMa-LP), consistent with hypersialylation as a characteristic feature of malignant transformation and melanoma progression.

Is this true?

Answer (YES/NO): YES